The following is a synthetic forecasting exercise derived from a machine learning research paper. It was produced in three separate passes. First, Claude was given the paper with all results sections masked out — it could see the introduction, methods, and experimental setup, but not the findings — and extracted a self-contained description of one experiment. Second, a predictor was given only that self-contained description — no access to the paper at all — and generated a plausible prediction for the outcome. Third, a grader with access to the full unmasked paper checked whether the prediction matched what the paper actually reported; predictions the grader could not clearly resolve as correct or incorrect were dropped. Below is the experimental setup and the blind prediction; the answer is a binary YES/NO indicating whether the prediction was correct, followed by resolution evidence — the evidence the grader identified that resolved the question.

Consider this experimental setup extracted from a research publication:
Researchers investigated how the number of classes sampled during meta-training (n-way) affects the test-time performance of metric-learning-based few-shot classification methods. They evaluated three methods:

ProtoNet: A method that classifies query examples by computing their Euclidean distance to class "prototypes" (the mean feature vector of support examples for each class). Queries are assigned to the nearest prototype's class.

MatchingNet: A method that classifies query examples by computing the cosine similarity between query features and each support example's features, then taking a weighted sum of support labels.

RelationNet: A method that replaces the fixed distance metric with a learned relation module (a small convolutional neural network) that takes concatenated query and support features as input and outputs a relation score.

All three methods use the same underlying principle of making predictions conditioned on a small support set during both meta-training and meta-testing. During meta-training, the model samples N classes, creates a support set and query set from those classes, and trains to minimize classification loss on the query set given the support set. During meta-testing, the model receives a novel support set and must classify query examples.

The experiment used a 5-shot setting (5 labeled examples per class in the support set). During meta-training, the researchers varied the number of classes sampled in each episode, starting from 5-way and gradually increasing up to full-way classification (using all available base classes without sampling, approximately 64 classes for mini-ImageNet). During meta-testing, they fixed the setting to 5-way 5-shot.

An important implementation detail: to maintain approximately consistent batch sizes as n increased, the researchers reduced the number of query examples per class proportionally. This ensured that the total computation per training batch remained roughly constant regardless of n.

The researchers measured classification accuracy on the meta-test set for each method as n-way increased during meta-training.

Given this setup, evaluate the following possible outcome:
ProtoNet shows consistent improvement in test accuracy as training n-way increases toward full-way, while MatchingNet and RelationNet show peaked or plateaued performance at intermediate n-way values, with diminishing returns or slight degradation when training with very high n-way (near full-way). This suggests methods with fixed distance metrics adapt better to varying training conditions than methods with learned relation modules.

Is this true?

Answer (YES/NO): NO